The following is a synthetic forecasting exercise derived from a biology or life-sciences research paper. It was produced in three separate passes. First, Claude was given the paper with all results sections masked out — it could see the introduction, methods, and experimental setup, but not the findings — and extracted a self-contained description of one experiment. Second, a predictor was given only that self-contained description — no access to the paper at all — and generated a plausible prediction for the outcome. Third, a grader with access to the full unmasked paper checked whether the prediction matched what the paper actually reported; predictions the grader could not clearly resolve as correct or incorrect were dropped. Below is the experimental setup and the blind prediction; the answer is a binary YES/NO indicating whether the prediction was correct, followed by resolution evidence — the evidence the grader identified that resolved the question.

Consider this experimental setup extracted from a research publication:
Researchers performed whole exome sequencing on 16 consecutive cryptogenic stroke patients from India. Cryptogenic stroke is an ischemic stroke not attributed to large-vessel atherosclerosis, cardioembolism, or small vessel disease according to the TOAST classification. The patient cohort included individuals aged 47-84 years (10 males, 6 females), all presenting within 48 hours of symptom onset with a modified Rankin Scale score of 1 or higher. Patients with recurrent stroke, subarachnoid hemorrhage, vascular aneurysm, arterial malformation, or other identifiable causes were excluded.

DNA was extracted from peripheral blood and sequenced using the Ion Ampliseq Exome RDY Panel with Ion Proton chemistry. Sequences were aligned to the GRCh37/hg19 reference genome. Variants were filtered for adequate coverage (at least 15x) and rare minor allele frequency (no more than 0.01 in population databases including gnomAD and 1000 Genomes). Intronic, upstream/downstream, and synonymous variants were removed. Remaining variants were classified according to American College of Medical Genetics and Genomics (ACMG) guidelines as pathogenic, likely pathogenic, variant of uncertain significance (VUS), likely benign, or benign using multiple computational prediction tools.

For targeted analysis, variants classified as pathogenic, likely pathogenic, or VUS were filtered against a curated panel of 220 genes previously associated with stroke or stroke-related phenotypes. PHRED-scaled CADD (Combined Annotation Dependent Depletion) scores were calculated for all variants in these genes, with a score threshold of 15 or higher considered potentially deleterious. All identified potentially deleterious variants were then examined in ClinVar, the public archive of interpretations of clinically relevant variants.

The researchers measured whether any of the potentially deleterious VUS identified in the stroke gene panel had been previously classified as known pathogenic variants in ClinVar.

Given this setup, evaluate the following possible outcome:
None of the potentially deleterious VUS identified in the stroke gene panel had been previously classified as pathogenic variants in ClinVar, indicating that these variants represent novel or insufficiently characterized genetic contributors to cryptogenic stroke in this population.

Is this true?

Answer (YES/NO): YES